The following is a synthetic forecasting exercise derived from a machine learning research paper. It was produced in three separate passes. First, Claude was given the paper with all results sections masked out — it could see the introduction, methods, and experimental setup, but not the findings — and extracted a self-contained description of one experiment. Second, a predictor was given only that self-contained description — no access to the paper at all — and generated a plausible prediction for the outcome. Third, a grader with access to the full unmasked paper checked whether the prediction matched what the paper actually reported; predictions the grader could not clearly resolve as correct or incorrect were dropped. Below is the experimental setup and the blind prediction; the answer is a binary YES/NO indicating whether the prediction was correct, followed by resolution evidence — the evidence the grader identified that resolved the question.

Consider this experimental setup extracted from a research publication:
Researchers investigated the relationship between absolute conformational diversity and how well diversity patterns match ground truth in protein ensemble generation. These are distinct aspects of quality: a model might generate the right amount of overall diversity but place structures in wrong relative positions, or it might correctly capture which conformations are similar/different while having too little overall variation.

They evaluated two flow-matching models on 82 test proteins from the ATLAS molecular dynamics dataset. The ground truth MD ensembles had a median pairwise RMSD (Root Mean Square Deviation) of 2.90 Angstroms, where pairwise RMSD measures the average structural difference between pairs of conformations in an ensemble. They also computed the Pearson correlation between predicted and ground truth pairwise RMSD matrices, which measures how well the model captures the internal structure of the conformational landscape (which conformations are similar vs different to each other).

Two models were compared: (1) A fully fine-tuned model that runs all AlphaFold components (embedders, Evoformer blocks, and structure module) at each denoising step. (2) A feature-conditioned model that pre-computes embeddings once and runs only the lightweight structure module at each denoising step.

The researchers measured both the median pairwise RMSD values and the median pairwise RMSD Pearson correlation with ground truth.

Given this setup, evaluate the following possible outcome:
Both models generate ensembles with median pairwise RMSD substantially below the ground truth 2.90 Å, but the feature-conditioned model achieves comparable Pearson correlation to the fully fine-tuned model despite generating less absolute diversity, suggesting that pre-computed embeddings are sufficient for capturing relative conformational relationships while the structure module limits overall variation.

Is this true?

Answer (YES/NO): NO